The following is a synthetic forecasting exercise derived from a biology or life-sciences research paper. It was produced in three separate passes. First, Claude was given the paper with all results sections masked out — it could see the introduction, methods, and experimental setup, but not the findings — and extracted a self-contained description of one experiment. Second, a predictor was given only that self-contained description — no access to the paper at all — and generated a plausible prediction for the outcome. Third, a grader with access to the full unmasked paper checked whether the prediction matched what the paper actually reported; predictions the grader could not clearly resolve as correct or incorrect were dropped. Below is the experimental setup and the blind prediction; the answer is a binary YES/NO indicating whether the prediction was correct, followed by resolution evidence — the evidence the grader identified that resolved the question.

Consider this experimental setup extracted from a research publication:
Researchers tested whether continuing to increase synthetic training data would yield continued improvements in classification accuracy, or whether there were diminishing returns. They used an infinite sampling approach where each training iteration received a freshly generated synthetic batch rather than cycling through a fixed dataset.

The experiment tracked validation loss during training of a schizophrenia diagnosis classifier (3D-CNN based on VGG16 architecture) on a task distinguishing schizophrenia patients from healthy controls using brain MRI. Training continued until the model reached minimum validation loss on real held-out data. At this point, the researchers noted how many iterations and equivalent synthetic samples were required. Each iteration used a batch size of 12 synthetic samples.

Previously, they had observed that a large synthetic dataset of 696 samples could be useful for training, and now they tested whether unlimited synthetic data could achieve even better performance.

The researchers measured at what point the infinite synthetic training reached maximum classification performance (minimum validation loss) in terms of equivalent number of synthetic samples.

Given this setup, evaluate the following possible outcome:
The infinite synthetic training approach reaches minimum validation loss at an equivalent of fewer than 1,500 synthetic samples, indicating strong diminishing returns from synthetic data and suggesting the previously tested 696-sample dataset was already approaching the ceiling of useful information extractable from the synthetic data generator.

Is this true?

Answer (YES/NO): NO